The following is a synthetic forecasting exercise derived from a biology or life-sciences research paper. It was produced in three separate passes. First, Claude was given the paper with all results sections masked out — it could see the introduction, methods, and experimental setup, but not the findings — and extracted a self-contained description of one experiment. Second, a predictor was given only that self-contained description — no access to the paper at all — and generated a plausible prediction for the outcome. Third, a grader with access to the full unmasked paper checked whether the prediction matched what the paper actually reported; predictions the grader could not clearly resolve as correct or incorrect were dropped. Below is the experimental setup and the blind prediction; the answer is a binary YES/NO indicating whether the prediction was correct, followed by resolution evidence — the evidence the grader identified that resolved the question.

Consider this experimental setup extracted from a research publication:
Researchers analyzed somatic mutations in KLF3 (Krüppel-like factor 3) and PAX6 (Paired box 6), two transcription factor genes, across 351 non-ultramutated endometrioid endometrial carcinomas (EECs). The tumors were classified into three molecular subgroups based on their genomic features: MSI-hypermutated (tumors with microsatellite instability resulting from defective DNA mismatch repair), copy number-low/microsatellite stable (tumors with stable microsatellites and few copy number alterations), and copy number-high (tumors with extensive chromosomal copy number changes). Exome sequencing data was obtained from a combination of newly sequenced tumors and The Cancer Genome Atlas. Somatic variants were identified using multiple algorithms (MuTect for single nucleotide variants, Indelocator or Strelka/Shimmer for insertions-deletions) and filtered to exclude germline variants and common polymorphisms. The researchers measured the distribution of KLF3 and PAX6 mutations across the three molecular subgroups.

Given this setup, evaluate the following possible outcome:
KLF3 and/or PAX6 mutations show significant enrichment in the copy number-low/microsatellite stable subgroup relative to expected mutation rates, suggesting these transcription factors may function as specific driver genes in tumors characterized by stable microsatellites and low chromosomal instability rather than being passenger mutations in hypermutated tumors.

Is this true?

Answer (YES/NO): NO